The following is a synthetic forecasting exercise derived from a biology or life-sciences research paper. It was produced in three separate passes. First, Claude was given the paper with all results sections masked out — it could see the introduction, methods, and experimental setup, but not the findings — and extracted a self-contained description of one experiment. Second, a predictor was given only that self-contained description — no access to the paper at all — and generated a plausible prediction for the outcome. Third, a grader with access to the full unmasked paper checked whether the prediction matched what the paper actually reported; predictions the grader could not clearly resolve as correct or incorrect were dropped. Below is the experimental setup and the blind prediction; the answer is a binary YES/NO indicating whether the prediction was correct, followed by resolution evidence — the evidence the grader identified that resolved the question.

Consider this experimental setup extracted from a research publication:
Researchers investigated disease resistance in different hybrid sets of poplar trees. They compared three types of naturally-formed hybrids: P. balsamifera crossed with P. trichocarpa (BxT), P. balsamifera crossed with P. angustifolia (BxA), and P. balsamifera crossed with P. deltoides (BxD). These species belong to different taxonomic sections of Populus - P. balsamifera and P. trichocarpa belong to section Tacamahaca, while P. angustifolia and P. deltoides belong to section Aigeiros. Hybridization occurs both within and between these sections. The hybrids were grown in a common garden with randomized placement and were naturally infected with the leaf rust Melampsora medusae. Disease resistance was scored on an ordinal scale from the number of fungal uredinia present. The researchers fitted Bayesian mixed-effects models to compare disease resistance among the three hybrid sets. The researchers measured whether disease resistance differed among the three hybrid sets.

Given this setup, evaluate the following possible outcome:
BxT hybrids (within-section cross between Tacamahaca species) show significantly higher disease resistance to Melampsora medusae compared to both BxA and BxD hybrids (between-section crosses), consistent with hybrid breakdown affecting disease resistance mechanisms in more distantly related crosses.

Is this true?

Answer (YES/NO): NO